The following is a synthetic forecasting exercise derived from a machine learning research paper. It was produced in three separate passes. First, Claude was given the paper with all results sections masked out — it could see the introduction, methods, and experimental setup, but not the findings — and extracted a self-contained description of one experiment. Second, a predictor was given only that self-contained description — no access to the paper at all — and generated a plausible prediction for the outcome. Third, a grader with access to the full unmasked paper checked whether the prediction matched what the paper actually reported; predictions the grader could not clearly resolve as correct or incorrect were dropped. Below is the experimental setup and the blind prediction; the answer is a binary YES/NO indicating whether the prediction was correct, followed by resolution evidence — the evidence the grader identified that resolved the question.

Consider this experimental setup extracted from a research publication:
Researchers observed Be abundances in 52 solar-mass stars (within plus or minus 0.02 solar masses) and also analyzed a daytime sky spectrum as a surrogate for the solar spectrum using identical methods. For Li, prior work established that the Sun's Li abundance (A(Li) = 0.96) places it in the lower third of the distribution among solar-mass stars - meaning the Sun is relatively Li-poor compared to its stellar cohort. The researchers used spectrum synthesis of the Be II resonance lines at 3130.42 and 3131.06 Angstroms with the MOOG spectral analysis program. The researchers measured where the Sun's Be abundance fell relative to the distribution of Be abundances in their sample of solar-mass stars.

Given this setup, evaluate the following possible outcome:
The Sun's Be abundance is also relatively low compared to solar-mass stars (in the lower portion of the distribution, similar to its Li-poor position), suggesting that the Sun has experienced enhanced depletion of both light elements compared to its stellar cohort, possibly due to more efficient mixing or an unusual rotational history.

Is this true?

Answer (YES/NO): NO